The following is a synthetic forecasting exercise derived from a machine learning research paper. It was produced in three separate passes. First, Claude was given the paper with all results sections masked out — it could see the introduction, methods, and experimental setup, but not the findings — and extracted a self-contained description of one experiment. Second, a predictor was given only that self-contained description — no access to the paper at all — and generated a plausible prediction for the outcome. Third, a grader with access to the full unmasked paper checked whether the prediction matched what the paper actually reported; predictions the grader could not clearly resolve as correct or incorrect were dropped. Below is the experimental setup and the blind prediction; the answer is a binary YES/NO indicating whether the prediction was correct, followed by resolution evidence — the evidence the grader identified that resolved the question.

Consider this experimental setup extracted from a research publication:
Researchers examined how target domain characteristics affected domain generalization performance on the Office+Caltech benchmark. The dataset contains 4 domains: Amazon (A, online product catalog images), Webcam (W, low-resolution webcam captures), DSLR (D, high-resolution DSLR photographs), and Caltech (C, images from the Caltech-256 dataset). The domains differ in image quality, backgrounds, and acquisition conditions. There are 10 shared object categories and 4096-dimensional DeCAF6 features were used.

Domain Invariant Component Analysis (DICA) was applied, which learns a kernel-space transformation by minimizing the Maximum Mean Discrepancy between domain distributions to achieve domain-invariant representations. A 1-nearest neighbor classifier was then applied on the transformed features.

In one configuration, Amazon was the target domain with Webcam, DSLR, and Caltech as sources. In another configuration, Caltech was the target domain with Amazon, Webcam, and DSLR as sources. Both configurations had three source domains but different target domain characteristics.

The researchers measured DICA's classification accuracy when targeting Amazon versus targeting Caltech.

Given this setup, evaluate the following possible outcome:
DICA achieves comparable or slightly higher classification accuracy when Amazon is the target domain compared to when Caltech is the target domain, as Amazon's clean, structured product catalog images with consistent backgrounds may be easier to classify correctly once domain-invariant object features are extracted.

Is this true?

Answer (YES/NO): NO